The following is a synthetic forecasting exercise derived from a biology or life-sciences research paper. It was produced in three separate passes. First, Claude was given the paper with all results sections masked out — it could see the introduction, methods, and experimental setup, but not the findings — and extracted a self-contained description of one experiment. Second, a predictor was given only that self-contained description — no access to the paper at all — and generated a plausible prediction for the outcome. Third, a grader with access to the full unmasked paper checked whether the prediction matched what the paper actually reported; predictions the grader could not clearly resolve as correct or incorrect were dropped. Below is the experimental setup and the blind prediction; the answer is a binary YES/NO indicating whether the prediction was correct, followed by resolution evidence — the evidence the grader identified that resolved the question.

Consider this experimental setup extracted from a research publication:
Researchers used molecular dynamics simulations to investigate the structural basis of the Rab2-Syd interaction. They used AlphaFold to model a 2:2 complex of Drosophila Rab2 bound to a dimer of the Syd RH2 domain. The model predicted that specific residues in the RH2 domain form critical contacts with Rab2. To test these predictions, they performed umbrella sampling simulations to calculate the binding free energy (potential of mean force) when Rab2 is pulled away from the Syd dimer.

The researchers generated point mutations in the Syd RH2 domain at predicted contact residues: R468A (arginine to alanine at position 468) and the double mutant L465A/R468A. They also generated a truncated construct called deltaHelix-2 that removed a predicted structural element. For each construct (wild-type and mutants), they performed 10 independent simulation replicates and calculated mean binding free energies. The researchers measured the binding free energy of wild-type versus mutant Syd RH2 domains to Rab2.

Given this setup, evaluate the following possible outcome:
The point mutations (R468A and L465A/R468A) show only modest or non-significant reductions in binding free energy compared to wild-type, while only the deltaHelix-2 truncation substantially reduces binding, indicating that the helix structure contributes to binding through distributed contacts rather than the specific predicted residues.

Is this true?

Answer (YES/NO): NO